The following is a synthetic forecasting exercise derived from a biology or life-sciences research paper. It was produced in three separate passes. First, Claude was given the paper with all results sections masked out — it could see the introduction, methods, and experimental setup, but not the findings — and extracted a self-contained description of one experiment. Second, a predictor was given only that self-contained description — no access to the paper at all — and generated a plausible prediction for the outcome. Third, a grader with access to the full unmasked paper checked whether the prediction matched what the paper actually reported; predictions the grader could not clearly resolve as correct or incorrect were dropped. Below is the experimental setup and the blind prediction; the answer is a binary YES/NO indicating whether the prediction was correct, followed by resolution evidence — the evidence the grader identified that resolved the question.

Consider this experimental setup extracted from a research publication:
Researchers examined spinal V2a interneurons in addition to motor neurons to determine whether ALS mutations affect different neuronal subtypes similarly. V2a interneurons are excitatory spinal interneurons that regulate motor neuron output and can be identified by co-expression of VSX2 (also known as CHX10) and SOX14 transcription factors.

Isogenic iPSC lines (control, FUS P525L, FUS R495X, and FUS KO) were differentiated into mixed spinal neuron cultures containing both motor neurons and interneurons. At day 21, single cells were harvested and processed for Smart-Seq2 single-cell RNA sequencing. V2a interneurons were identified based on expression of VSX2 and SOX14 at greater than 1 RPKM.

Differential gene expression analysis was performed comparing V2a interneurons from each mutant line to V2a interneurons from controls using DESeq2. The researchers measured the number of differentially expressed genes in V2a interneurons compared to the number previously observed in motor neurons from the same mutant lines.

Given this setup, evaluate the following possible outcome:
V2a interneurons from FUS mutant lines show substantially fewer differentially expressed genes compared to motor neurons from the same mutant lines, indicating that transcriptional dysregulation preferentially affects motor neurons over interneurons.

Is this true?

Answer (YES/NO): YES